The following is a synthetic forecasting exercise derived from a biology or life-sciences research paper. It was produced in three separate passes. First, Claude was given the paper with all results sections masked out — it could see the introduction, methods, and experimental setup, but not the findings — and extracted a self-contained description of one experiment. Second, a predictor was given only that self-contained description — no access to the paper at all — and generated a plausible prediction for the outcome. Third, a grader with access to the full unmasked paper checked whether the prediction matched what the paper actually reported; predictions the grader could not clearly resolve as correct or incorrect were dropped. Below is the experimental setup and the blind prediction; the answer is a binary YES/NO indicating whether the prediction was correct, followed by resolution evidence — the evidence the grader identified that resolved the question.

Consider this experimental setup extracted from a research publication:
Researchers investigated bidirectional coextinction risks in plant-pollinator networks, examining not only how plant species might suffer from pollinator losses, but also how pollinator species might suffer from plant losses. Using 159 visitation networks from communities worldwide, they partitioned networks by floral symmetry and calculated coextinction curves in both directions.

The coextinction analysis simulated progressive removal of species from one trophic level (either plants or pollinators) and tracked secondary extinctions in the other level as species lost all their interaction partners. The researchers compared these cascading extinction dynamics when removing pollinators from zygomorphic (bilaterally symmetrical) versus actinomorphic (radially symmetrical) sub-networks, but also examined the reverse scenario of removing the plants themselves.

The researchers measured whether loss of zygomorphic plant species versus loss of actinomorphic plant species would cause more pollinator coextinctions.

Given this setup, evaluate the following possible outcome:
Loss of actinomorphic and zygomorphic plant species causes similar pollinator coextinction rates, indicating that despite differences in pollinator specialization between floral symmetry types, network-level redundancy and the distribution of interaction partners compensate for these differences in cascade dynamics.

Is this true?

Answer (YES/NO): NO